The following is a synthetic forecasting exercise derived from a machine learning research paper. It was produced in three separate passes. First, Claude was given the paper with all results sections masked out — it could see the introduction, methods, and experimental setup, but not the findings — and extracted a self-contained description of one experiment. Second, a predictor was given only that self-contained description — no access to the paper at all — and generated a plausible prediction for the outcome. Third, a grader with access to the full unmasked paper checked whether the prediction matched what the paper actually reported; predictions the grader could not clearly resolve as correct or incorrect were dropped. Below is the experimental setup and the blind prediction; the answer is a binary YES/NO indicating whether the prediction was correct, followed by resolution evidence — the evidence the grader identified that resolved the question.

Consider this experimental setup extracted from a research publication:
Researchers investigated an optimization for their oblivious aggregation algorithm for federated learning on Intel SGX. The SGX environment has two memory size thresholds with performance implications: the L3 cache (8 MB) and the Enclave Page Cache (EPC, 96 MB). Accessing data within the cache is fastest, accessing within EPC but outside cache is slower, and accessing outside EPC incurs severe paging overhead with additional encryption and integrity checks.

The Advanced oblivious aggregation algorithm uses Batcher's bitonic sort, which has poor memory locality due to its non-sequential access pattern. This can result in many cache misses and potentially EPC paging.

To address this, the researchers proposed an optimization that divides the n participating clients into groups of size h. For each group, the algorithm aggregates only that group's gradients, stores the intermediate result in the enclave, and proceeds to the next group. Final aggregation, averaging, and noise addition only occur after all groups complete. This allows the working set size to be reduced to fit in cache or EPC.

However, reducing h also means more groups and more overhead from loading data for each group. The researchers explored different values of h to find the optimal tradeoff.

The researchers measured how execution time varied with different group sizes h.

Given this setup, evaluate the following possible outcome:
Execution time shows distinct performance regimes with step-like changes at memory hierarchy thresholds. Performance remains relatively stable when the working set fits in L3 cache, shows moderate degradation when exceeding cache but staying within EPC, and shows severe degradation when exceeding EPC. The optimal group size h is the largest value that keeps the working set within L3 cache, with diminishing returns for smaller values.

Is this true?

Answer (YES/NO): NO